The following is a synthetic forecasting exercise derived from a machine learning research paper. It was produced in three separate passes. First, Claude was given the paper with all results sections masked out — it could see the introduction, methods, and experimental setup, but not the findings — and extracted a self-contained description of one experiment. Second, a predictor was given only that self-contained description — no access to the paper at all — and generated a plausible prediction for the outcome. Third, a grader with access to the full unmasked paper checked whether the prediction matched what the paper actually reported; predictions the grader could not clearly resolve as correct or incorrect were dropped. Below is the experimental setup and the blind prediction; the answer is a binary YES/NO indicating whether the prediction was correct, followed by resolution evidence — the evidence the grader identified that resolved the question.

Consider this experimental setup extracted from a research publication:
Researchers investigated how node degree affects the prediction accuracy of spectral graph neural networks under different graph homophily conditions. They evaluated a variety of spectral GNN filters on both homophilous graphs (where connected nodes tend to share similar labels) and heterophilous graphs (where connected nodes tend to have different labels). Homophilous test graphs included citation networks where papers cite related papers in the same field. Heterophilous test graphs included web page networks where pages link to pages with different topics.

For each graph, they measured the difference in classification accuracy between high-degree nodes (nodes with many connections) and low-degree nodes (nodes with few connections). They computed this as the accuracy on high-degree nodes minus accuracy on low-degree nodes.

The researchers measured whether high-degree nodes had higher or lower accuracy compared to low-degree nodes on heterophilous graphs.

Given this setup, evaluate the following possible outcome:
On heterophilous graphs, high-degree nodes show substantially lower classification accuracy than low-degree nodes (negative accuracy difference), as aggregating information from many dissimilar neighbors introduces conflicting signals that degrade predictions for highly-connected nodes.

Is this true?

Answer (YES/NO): YES